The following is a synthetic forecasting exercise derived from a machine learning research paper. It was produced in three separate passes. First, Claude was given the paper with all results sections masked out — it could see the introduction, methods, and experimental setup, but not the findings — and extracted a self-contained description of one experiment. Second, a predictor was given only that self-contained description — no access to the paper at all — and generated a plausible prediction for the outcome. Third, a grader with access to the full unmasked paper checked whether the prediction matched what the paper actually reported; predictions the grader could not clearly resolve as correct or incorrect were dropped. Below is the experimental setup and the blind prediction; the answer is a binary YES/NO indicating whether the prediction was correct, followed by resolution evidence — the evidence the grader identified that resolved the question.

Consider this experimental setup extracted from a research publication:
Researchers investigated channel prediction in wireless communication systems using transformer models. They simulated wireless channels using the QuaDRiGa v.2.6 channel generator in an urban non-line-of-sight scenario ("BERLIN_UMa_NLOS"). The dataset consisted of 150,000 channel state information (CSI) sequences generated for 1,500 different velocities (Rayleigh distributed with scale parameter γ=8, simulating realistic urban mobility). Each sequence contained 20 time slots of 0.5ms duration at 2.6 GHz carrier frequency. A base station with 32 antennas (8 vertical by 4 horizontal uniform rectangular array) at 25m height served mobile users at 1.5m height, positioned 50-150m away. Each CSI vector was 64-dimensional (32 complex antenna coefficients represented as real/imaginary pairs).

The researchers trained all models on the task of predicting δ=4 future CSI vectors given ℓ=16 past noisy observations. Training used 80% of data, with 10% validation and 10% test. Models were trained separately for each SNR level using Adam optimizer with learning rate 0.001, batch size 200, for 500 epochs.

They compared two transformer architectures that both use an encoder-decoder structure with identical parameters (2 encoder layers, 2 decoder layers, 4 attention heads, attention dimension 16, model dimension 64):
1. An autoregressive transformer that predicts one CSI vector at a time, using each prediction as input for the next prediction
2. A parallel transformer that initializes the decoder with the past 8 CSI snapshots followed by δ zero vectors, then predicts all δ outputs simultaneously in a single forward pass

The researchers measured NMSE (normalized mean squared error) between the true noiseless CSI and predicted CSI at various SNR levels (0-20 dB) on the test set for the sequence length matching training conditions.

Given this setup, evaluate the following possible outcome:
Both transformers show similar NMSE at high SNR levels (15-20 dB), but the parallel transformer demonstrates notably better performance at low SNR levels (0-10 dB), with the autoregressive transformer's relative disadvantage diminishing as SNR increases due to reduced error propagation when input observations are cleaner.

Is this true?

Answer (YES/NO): NO